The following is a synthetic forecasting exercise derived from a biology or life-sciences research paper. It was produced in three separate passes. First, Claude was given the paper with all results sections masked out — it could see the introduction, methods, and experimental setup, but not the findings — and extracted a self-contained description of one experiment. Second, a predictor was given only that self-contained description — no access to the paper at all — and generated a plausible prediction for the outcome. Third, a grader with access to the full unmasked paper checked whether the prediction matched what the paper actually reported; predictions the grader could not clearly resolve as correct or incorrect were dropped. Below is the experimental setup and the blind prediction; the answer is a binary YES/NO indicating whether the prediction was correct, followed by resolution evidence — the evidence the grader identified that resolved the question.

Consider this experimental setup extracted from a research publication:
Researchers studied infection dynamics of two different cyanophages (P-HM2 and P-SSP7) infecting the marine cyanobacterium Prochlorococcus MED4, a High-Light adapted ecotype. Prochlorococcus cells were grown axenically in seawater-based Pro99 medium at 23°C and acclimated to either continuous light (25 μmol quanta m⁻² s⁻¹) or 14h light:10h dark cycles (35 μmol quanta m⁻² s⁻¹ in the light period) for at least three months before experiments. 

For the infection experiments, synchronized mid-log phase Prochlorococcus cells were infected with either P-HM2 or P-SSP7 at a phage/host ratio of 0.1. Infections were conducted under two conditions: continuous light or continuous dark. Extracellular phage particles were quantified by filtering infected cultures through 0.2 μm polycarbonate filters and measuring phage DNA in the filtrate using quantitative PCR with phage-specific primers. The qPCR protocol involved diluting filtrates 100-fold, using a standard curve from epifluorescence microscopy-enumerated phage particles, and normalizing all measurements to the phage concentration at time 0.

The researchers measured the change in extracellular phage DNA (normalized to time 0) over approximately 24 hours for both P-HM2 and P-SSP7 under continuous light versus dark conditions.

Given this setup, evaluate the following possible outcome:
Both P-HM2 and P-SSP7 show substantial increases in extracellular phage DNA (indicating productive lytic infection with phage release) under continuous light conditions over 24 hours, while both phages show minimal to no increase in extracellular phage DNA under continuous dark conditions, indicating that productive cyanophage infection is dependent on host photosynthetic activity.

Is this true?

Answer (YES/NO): NO